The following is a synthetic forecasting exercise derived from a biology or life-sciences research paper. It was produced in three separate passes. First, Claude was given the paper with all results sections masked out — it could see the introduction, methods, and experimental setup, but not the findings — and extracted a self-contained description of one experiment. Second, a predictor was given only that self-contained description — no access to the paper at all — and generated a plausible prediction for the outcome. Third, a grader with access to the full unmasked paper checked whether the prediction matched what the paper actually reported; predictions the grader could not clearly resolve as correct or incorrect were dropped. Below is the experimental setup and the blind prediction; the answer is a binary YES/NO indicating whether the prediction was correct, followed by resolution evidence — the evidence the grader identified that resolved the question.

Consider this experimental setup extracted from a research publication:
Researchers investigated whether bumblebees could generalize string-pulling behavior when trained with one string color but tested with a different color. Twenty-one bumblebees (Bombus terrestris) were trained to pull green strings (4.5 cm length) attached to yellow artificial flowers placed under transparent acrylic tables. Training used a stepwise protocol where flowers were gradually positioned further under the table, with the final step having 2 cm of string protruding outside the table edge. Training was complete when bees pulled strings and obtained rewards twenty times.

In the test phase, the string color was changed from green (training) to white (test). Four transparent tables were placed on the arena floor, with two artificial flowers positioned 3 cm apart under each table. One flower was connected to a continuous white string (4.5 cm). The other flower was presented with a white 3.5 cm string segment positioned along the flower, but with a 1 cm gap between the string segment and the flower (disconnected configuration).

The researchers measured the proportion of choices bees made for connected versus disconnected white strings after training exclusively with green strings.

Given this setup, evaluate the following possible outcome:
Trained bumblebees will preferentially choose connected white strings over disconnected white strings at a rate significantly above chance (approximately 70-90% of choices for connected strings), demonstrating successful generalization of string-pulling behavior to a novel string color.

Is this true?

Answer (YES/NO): NO